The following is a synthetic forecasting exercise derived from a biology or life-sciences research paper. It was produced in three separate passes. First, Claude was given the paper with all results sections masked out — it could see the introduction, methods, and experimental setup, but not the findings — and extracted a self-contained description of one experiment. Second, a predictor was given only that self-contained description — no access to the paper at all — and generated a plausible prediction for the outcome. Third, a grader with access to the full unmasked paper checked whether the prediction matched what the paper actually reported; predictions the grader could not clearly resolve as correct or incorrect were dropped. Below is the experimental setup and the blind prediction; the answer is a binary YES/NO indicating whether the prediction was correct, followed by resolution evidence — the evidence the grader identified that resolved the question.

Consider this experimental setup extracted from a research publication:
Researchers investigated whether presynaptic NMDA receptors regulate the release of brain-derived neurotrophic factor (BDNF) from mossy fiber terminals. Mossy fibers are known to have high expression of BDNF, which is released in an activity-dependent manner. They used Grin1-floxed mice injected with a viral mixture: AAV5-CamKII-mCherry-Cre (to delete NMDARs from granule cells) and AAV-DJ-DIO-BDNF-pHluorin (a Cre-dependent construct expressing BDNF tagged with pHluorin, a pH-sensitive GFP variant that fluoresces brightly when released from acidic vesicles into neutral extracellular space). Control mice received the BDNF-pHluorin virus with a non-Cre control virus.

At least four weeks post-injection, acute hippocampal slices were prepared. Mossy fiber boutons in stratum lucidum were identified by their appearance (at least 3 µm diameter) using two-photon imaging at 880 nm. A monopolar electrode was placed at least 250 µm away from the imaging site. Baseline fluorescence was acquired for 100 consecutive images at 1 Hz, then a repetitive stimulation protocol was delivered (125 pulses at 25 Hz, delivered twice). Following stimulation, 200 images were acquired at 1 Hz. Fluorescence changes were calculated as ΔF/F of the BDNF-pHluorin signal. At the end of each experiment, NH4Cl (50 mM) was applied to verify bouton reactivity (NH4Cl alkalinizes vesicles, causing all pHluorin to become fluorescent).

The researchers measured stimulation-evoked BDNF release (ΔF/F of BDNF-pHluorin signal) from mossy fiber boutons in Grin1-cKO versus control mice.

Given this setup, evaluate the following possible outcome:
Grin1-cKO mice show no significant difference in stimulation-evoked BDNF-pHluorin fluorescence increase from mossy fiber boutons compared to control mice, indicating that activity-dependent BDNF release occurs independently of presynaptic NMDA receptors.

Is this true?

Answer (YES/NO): NO